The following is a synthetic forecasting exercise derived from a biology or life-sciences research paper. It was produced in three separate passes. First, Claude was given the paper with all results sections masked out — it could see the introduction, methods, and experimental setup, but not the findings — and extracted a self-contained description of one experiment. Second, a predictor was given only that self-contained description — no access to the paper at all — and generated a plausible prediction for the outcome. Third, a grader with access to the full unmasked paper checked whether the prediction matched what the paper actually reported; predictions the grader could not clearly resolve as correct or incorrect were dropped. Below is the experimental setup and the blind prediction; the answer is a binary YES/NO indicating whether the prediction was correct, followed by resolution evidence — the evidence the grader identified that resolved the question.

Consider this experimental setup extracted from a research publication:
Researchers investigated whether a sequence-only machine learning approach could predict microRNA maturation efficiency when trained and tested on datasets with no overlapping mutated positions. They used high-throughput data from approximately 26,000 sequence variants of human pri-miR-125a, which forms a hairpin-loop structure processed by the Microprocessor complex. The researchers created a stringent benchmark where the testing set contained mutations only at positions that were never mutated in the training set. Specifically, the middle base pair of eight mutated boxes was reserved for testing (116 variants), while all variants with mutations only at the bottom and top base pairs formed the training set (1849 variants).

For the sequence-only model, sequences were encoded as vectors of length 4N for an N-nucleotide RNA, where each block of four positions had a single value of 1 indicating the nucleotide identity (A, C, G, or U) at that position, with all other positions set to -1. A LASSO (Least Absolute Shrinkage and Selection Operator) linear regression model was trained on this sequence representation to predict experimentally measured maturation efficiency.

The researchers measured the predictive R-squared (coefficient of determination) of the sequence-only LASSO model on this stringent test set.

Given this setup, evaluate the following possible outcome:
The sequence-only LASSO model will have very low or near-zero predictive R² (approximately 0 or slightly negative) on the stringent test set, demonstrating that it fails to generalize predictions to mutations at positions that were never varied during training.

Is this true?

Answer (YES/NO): YES